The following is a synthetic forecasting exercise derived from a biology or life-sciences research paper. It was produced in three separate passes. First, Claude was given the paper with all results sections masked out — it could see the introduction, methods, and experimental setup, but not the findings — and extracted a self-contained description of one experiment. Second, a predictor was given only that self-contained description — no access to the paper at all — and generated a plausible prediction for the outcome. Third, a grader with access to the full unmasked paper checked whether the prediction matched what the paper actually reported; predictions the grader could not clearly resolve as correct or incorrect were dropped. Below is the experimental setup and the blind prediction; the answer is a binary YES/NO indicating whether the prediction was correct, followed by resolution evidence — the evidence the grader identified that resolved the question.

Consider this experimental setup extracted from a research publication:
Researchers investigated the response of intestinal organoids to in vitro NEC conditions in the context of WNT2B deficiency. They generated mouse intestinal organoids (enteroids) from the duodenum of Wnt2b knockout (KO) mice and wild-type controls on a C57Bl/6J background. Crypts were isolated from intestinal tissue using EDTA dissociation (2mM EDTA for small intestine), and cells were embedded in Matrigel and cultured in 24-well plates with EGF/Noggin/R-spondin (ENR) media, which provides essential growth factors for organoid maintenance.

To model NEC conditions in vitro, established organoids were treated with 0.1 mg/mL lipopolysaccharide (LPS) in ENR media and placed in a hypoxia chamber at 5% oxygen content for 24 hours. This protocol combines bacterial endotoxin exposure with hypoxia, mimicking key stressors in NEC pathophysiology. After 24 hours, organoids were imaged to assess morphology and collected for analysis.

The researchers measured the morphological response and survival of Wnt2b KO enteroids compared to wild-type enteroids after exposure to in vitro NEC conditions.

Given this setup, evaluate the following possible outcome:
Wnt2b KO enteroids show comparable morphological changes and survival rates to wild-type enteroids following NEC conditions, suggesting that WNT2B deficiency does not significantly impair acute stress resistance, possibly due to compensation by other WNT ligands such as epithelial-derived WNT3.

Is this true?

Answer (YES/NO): YES